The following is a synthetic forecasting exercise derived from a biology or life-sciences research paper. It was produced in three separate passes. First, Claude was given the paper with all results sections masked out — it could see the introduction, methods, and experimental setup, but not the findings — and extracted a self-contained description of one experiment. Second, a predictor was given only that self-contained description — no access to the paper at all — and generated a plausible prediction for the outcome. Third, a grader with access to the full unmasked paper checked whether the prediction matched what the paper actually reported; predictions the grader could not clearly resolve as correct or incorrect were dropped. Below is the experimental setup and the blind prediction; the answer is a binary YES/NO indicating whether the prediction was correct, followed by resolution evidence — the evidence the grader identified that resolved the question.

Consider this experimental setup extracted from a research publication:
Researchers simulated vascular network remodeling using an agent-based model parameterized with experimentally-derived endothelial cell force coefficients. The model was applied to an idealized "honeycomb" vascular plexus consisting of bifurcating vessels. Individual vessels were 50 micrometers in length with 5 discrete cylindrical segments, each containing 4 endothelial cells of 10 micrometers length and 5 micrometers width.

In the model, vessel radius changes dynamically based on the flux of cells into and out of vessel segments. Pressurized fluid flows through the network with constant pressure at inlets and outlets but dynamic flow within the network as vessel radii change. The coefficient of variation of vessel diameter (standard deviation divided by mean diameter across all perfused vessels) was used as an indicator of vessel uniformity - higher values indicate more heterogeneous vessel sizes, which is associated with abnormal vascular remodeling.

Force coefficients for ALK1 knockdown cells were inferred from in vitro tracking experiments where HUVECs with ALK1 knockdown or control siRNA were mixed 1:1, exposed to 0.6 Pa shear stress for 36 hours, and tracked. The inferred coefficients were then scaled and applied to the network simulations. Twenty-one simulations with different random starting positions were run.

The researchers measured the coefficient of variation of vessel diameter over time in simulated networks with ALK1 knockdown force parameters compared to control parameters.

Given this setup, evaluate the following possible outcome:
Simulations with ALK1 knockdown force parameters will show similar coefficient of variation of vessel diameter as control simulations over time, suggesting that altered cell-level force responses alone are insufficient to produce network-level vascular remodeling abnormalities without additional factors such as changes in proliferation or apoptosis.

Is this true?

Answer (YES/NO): NO